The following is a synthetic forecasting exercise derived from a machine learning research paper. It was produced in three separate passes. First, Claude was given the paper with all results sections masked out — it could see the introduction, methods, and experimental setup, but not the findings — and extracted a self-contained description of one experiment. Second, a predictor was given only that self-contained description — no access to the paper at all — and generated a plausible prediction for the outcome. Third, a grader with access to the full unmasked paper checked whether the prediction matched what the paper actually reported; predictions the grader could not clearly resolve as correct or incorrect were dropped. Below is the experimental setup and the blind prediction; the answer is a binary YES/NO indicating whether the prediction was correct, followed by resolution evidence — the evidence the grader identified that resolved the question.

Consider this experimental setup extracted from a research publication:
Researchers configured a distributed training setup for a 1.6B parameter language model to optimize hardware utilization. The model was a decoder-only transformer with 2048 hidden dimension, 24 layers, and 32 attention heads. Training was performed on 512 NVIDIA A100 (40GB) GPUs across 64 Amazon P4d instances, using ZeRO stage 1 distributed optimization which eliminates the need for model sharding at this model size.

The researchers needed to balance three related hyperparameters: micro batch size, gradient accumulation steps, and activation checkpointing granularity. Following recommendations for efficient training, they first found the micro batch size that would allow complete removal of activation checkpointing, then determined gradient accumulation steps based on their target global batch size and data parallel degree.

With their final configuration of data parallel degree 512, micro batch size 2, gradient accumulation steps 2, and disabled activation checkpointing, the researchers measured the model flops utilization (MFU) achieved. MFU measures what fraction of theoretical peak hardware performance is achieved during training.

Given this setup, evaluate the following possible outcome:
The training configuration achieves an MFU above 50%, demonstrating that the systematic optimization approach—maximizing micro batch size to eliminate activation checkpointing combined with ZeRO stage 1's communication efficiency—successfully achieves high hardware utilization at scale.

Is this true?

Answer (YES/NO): YES